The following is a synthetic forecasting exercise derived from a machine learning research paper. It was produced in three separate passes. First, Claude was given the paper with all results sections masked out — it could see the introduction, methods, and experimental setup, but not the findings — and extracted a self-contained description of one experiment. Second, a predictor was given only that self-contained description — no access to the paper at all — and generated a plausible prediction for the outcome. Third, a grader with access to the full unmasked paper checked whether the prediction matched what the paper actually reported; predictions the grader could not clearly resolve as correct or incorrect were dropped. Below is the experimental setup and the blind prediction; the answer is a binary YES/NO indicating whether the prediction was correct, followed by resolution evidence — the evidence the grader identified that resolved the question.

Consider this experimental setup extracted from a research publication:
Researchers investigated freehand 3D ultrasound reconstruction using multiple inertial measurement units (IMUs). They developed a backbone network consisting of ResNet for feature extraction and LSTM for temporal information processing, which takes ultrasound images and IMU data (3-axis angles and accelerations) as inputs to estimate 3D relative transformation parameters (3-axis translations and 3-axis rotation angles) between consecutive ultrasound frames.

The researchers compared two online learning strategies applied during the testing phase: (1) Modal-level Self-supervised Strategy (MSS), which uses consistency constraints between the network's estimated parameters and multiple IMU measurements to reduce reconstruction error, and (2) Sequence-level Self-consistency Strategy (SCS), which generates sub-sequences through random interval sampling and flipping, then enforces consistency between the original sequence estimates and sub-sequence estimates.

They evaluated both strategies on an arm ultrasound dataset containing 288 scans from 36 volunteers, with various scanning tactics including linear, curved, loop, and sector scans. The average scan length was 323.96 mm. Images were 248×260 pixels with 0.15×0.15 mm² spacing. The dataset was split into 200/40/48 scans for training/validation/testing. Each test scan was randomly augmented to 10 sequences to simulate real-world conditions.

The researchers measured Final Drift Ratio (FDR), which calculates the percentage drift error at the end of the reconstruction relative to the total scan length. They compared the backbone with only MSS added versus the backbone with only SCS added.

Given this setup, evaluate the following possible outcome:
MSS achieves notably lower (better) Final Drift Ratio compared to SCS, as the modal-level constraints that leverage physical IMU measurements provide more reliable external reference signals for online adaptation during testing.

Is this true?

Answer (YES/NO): NO